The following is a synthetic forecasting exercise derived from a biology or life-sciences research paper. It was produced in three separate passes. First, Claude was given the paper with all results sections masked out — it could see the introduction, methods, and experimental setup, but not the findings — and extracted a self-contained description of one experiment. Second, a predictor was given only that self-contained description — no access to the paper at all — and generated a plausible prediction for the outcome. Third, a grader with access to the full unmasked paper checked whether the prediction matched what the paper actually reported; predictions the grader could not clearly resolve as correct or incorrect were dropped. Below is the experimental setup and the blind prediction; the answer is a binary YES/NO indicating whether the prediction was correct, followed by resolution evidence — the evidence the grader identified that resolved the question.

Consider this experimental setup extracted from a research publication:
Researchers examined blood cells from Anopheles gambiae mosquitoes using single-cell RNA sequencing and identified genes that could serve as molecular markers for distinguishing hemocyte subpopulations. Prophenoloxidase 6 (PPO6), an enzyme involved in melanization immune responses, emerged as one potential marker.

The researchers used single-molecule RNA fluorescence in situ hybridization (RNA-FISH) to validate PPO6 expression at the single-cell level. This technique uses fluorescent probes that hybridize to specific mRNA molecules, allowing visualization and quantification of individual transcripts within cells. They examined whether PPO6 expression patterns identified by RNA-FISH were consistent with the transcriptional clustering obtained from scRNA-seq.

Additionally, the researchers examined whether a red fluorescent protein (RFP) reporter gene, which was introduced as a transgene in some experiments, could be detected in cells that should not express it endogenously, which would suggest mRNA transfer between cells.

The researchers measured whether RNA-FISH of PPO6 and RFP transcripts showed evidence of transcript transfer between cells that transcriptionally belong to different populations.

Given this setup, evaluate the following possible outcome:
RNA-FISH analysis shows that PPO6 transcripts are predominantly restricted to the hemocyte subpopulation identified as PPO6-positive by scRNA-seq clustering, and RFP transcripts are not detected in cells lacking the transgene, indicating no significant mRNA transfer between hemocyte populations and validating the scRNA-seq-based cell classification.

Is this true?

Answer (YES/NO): NO